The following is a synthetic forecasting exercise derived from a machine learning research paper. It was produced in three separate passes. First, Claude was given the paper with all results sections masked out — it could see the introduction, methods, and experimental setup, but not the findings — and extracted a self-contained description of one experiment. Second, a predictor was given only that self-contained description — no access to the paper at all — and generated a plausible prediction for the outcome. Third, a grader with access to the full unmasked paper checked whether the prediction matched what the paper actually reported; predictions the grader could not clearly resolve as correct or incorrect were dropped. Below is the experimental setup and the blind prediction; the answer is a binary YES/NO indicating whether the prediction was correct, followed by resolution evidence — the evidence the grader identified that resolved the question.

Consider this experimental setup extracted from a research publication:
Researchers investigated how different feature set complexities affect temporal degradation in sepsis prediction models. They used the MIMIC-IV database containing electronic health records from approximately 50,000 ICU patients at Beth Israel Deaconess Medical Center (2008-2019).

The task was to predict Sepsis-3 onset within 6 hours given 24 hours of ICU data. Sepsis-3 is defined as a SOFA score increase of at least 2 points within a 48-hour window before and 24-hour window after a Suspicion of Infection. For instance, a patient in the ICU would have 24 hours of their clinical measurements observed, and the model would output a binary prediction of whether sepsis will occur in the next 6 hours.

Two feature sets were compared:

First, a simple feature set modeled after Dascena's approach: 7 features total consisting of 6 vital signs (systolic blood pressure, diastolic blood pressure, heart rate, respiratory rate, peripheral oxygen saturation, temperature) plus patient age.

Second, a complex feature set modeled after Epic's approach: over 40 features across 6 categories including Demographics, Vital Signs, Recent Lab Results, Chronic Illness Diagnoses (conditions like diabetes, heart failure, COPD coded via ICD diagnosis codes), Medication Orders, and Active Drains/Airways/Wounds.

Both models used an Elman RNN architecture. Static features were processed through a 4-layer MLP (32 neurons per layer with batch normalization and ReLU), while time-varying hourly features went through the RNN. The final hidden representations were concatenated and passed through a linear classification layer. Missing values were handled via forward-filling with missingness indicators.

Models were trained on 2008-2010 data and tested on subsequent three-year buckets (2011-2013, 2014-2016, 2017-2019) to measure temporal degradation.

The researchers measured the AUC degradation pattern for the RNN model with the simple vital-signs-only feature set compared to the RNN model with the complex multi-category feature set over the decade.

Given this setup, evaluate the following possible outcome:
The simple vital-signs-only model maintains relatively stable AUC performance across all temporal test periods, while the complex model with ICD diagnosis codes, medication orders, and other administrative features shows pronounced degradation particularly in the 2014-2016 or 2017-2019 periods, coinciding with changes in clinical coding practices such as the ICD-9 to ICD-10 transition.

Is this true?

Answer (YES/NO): YES